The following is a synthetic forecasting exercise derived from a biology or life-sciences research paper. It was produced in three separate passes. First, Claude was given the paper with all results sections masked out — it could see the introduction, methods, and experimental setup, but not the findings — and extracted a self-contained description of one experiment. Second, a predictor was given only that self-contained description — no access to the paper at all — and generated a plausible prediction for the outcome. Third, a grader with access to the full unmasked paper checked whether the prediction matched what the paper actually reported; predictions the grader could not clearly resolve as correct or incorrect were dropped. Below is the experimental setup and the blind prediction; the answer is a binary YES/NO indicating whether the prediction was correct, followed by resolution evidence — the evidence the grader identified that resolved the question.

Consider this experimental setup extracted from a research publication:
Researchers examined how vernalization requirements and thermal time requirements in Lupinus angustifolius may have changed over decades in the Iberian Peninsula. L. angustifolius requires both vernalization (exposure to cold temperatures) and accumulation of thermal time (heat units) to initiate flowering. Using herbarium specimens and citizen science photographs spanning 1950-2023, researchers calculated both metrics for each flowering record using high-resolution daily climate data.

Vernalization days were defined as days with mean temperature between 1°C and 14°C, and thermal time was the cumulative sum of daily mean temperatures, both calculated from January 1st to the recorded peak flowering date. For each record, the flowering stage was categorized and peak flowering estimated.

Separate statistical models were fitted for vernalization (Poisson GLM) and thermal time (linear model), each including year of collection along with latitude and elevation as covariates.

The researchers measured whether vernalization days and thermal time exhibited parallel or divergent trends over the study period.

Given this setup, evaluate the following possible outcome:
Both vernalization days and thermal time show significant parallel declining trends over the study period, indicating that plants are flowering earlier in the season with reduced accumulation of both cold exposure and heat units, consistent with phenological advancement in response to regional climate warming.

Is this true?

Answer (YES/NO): NO